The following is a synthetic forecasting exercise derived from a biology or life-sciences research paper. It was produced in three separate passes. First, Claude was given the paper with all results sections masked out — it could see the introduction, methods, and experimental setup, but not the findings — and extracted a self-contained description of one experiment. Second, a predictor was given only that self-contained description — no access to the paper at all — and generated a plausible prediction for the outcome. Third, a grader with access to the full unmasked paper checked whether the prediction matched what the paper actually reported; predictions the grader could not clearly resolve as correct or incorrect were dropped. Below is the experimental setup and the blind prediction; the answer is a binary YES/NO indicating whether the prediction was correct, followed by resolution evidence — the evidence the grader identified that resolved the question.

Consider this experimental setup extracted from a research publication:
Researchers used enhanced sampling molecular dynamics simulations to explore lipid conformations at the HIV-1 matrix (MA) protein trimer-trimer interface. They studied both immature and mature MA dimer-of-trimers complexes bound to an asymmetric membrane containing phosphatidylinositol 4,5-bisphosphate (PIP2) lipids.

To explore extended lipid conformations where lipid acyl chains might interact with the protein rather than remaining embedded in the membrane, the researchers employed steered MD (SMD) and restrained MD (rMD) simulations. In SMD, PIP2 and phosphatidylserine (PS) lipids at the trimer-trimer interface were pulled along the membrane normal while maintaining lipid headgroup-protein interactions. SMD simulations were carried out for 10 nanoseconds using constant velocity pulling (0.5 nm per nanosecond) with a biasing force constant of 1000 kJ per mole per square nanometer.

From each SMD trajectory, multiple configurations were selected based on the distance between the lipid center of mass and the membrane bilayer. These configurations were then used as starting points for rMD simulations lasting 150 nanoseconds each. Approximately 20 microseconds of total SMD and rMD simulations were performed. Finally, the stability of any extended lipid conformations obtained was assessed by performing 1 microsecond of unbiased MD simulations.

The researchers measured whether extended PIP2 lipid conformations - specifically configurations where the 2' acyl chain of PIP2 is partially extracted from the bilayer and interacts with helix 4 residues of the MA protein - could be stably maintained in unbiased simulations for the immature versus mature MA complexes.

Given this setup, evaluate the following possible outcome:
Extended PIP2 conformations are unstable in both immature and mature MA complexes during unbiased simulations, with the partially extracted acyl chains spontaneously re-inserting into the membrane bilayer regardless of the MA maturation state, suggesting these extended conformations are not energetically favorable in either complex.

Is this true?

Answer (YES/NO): NO